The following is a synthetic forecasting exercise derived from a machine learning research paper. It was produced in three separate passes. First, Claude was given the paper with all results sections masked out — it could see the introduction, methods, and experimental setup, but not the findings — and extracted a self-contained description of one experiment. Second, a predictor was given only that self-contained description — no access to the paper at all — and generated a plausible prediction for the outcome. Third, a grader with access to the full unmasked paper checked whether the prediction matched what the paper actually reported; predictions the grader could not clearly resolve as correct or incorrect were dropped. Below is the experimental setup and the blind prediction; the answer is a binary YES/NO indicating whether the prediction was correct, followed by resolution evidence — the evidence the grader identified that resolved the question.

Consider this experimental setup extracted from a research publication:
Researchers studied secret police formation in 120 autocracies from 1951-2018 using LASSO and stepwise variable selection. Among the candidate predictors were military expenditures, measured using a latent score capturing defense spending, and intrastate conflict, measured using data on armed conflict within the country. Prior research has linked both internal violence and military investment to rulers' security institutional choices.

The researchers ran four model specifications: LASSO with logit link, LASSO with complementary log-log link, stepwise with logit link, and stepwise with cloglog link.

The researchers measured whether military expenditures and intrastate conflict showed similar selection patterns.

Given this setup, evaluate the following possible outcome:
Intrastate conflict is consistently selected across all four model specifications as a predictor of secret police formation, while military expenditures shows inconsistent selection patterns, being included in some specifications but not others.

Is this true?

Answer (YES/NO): NO